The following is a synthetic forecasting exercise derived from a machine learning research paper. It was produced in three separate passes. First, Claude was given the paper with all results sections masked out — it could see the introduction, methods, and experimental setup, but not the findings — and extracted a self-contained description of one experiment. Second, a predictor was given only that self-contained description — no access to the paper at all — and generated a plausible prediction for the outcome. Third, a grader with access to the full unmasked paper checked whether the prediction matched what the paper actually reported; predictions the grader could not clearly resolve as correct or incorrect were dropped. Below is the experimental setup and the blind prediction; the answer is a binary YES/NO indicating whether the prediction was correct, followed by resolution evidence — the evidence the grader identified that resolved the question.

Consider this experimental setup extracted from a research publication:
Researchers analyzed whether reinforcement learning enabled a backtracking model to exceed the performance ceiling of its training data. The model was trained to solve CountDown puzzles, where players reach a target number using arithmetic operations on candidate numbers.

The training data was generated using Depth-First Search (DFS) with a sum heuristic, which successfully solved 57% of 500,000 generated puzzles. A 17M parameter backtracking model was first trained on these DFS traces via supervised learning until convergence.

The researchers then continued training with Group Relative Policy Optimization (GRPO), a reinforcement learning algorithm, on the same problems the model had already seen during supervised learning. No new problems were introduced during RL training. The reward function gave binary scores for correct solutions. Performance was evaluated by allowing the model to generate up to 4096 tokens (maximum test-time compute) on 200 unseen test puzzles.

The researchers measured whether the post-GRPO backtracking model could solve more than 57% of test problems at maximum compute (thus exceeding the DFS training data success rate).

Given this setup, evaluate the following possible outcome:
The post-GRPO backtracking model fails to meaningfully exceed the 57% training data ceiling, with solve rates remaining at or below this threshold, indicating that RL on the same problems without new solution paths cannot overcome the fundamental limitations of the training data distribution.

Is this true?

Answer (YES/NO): NO